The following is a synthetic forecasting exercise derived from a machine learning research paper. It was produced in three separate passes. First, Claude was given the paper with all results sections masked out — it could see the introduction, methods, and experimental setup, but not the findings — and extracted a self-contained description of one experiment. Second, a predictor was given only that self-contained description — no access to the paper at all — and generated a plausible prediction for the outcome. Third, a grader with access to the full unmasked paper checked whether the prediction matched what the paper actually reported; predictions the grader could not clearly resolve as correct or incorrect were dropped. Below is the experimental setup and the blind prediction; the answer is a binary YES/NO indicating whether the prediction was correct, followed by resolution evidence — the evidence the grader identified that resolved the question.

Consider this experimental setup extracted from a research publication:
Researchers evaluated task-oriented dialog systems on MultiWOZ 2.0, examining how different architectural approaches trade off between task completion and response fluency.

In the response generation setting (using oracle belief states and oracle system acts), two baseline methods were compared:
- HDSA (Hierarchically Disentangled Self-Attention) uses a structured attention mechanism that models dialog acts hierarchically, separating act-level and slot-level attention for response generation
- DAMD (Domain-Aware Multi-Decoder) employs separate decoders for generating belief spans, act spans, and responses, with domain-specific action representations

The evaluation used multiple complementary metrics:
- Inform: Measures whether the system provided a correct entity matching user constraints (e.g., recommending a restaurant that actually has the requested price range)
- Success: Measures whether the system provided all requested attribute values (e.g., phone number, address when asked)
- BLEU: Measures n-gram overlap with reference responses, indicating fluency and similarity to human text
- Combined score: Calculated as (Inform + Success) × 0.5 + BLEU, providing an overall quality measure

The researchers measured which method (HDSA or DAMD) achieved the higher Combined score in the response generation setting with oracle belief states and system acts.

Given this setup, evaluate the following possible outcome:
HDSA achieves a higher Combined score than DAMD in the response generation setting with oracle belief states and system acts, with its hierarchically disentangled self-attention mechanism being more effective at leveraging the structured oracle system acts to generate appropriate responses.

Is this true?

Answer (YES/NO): NO